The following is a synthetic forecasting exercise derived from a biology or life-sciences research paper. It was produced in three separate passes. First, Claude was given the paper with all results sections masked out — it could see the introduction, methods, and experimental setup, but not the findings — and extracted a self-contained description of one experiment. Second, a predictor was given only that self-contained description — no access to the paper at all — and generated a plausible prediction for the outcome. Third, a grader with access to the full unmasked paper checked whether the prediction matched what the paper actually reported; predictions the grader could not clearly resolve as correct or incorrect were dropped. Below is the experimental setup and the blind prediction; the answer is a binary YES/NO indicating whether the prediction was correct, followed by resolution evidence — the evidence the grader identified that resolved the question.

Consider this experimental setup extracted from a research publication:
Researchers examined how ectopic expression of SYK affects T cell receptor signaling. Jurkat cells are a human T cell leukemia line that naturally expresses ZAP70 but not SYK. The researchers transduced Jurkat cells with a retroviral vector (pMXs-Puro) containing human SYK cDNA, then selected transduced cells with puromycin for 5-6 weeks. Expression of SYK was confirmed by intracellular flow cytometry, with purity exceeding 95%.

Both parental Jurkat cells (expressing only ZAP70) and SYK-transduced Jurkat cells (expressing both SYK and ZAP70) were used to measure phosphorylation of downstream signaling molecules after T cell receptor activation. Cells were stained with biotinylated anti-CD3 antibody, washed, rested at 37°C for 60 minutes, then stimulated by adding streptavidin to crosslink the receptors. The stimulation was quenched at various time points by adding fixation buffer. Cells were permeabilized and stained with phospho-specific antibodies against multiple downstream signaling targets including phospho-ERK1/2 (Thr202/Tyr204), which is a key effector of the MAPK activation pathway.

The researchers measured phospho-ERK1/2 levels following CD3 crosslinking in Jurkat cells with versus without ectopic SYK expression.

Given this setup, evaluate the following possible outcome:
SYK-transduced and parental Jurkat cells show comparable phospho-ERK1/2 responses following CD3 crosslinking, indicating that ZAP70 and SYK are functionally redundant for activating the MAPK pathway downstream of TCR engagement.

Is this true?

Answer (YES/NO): NO